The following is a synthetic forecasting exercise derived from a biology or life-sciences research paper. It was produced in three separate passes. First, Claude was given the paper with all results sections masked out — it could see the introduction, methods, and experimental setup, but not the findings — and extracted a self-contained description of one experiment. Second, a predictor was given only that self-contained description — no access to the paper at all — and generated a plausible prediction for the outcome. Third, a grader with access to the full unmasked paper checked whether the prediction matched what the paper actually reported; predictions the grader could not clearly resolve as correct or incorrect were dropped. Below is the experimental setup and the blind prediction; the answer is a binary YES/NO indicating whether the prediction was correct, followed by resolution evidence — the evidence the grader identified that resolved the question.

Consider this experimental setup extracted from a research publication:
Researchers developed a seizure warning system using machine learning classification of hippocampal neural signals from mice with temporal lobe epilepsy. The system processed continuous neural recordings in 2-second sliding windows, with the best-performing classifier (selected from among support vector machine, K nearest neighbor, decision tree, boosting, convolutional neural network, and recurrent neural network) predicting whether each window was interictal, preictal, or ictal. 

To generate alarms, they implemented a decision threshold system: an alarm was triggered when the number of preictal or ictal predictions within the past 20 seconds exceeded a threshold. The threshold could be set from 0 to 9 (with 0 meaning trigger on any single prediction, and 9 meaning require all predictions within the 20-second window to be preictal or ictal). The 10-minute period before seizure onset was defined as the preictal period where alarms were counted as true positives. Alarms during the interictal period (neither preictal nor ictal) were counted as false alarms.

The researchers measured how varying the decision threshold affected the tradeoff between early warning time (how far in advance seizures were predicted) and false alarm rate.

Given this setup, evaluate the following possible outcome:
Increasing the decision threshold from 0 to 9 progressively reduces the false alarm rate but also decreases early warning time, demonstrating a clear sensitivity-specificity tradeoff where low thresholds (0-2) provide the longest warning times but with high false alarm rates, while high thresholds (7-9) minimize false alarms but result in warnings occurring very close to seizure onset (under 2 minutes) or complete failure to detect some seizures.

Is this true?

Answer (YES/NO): NO